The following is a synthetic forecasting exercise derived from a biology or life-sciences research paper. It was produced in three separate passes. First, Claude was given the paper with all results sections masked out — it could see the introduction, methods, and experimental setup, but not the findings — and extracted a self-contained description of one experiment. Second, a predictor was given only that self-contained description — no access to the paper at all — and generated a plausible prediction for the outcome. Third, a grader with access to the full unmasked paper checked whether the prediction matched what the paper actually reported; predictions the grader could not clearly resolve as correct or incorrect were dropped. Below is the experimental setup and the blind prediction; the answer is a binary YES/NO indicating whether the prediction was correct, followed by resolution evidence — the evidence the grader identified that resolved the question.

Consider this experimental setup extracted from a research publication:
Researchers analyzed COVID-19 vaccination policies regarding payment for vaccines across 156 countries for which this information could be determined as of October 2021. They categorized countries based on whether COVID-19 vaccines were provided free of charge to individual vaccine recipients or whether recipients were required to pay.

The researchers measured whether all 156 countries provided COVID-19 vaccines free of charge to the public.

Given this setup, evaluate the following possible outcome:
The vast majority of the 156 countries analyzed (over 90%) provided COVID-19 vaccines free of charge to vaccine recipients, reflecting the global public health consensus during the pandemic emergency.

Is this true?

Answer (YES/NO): YES